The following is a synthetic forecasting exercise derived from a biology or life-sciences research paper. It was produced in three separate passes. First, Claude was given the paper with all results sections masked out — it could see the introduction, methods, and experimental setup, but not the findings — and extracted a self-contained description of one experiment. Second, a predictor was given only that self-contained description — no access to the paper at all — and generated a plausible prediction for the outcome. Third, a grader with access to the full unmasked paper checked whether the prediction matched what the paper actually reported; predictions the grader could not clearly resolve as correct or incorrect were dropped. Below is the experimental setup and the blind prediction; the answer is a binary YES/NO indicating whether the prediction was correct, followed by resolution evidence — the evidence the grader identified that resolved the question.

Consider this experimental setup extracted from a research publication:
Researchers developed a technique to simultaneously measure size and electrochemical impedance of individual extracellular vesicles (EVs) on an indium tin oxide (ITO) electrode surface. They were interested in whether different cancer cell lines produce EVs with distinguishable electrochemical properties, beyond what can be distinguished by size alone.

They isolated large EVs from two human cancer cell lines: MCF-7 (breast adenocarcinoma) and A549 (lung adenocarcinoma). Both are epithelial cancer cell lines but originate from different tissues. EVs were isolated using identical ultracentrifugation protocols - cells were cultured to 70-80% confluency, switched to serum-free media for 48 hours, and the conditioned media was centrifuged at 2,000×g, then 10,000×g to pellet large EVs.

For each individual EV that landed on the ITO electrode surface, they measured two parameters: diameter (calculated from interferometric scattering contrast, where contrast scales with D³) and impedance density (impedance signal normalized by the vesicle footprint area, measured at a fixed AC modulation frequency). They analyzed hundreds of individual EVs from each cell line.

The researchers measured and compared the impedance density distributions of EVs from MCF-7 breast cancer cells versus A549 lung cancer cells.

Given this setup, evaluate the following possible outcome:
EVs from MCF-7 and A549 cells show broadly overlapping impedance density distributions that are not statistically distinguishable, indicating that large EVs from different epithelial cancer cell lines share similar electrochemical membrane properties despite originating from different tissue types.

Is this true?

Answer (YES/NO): NO